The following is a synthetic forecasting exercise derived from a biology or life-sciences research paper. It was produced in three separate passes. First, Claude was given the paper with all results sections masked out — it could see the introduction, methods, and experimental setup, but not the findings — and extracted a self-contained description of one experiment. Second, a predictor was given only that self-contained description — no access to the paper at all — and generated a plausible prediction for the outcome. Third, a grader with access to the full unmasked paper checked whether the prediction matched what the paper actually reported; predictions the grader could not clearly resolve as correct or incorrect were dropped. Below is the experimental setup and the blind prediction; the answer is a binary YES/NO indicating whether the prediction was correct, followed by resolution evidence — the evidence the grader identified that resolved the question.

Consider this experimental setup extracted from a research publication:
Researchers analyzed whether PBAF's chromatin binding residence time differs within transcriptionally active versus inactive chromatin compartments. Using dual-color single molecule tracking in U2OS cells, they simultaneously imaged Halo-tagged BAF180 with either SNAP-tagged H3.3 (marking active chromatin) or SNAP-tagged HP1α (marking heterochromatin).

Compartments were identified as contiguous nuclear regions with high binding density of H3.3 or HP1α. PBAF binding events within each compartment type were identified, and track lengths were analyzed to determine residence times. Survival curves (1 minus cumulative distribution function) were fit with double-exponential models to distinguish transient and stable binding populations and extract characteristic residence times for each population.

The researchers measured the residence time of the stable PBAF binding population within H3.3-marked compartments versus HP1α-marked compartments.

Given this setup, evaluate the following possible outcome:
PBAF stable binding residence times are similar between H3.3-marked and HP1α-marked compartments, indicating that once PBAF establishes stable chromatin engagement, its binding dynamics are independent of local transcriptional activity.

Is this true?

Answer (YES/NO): NO